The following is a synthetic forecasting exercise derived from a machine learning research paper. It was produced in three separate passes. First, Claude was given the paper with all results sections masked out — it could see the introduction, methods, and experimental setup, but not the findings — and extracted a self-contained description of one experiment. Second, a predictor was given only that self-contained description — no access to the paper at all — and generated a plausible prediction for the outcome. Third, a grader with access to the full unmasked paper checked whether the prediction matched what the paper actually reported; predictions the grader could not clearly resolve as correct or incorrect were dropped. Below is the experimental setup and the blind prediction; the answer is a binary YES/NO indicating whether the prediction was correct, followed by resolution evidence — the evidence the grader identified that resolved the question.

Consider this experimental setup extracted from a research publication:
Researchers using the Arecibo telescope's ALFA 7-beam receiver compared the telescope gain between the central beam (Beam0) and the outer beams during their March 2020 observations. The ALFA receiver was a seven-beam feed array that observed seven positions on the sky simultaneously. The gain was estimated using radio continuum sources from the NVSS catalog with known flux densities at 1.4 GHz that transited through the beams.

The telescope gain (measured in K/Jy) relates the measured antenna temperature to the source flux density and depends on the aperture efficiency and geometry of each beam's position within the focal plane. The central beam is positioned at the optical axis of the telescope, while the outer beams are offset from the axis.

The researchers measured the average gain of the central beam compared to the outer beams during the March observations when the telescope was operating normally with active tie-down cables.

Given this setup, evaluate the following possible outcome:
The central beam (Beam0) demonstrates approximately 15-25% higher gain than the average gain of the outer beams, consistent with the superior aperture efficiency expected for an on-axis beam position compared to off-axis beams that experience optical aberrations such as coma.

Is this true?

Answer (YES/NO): YES